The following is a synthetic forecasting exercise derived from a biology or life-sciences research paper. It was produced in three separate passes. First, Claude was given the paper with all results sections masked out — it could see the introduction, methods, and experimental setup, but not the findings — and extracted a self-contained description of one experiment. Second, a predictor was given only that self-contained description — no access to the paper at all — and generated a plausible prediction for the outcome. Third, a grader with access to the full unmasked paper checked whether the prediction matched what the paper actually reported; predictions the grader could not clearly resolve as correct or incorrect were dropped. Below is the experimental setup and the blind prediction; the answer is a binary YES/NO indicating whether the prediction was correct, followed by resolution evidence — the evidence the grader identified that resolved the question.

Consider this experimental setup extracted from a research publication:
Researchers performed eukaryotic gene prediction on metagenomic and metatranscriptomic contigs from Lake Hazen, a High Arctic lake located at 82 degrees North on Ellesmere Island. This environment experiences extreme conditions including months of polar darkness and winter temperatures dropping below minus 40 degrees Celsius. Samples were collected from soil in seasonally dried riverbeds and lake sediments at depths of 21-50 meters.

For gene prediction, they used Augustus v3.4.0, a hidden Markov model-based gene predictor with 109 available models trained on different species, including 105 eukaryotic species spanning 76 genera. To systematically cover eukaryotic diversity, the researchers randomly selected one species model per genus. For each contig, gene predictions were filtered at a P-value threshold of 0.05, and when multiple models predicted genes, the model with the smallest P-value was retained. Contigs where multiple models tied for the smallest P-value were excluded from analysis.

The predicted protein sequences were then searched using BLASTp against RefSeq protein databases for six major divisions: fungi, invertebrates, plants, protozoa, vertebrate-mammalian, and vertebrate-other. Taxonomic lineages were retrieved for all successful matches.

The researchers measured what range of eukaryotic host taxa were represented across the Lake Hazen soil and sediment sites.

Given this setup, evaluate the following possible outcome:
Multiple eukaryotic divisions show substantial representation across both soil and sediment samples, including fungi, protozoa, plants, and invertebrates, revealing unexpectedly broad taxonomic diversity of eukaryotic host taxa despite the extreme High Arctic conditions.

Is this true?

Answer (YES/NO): NO